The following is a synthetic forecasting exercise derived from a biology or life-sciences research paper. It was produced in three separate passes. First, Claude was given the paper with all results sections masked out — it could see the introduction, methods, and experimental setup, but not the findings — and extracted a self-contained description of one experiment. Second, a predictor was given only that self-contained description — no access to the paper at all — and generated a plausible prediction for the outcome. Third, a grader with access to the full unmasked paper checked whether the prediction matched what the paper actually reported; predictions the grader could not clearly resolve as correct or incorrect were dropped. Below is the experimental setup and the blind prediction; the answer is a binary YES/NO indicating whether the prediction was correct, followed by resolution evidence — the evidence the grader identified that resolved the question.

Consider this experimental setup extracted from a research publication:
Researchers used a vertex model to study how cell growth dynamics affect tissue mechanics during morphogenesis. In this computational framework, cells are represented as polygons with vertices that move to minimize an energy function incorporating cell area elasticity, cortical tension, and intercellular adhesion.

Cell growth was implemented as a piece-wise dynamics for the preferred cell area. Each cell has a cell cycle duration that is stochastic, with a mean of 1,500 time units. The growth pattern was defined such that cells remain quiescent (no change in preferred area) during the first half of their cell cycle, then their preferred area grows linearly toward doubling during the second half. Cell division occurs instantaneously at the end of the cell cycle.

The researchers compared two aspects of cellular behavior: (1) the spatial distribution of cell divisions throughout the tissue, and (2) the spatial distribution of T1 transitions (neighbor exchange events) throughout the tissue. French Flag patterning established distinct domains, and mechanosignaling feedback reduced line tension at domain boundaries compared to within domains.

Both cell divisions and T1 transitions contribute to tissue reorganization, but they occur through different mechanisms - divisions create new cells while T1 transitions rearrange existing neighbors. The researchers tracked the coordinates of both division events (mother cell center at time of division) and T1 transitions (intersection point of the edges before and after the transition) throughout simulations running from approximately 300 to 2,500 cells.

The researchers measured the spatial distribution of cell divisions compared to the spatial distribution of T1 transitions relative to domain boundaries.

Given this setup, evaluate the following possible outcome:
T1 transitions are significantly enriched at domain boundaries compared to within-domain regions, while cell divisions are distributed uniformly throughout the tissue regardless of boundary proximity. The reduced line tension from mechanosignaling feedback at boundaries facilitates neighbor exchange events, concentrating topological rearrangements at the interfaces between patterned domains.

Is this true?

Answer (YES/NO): NO